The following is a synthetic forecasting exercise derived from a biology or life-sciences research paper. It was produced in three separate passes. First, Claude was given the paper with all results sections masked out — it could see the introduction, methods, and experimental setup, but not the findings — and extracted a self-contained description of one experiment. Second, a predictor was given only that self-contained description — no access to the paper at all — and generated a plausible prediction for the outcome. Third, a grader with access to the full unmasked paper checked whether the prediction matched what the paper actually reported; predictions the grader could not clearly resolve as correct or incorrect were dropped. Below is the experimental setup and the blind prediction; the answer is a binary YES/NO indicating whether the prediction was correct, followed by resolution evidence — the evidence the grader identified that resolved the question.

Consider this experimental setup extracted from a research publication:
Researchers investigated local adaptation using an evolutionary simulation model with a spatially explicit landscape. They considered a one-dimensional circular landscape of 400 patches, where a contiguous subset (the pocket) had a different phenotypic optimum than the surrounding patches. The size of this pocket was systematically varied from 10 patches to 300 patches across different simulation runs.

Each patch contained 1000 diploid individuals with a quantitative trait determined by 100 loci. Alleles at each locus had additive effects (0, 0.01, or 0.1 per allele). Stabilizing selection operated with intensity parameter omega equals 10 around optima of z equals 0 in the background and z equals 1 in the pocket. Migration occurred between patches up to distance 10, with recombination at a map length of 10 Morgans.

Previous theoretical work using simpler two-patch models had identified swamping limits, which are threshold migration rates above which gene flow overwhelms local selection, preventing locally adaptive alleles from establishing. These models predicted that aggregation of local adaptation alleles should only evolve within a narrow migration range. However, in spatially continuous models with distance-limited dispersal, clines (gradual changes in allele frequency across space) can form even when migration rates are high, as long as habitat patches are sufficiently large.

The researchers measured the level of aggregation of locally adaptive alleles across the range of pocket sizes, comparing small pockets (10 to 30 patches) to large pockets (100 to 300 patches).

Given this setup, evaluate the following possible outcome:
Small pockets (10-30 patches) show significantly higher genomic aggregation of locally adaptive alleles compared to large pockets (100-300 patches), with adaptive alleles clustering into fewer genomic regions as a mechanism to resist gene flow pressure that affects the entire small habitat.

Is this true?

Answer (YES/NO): YES